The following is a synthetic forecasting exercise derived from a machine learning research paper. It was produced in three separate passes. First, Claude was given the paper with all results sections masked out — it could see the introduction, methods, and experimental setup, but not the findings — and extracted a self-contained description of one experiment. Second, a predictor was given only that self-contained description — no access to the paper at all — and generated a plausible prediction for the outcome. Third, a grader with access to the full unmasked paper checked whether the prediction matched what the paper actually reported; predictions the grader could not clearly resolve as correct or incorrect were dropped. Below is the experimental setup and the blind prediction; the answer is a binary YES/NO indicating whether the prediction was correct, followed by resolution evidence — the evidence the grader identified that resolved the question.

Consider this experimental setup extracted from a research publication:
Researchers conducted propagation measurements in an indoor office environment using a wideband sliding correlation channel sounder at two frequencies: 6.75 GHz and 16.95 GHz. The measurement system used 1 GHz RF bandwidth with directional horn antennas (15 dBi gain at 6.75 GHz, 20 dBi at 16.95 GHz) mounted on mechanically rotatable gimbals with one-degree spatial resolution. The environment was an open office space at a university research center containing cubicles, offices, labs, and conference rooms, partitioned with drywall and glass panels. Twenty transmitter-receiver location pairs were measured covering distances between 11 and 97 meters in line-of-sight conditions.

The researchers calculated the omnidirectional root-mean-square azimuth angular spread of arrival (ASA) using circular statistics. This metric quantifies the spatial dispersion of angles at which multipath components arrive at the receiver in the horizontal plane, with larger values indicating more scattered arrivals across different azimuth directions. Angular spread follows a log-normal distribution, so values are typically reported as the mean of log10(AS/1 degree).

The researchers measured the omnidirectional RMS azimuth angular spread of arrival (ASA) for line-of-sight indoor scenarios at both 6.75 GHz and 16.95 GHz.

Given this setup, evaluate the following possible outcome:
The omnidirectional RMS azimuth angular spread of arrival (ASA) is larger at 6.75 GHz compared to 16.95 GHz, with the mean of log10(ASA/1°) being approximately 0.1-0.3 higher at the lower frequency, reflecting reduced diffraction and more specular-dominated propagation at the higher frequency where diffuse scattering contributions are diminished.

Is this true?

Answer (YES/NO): NO